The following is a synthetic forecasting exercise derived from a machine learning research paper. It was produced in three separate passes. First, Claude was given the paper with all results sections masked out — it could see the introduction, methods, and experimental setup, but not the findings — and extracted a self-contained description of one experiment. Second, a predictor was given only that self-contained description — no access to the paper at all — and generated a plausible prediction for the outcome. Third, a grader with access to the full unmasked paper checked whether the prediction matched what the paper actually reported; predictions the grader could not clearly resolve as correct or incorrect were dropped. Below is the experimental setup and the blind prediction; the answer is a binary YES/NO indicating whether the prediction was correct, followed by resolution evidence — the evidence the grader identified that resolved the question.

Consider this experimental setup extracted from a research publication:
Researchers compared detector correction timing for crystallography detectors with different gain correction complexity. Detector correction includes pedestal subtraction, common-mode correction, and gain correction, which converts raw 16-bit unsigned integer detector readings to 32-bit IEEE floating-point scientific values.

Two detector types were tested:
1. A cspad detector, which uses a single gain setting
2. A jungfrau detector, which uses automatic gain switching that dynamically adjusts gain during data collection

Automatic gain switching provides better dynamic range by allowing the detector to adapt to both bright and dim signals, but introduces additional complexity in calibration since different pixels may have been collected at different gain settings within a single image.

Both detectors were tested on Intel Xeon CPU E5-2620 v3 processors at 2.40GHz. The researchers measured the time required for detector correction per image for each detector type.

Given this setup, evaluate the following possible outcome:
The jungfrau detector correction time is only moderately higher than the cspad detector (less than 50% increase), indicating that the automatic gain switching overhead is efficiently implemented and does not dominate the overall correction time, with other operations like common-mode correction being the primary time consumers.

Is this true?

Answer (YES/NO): NO